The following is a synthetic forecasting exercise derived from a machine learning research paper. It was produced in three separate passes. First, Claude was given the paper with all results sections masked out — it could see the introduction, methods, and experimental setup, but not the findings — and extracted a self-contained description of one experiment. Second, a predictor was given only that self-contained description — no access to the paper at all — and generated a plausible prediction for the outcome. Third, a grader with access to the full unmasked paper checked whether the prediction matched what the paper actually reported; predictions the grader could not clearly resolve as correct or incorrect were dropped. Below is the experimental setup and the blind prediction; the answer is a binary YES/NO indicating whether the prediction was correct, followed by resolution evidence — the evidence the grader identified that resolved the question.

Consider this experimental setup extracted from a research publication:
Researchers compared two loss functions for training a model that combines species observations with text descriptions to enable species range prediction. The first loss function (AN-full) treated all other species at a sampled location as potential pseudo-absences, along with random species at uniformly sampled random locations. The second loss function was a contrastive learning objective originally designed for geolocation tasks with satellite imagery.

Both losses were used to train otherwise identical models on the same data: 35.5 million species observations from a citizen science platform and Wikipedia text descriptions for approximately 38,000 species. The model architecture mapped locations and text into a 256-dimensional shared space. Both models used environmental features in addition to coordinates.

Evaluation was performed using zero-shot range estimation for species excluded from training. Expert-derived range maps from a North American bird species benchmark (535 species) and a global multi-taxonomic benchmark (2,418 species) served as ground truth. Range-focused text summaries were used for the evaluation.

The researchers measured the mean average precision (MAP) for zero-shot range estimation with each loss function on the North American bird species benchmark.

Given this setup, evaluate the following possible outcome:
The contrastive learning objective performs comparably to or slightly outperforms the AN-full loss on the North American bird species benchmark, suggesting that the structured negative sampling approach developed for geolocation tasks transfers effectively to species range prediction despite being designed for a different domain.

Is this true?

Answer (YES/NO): NO